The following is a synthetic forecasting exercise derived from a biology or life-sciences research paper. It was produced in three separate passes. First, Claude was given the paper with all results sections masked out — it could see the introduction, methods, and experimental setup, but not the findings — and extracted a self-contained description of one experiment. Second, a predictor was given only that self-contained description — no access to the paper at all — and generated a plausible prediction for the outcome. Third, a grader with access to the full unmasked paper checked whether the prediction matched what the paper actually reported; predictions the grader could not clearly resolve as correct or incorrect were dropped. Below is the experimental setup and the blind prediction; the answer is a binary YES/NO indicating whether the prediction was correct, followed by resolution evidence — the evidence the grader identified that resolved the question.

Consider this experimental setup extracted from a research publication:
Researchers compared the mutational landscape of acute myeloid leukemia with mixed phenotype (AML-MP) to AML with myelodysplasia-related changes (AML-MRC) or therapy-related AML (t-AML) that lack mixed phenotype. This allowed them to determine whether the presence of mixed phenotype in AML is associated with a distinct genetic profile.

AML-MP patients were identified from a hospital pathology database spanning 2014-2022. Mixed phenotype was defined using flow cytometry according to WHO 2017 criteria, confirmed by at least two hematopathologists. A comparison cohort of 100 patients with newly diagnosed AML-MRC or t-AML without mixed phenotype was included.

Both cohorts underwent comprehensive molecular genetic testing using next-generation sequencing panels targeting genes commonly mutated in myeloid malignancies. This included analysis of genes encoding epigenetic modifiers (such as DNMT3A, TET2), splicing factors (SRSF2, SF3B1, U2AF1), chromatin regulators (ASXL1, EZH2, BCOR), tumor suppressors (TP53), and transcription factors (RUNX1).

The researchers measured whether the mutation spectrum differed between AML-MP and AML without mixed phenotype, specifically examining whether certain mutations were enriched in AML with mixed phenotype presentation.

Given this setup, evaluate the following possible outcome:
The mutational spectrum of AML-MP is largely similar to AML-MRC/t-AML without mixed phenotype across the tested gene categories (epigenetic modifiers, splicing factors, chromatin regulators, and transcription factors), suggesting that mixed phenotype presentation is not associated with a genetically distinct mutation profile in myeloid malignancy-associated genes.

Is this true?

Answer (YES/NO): NO